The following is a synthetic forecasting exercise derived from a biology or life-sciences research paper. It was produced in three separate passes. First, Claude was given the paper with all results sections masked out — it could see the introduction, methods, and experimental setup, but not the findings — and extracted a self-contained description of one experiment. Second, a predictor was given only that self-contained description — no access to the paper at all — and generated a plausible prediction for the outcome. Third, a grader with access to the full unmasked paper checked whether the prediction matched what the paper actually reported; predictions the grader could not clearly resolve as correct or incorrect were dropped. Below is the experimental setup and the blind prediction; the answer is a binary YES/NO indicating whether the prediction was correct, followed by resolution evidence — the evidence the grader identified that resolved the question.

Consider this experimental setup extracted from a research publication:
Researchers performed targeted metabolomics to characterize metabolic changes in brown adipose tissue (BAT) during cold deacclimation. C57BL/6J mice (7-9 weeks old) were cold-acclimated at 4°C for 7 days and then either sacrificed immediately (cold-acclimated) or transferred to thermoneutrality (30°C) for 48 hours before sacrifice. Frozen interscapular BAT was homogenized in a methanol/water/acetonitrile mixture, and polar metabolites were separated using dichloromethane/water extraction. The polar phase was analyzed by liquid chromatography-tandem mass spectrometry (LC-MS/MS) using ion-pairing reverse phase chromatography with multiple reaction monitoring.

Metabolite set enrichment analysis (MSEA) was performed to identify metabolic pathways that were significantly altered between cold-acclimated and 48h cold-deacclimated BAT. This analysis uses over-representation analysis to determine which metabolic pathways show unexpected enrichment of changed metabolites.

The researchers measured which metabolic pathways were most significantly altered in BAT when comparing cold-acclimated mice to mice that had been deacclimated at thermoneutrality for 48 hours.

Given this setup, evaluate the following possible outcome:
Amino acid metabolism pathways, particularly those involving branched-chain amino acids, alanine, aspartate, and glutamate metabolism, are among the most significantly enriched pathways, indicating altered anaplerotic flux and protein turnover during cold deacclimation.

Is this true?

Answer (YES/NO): NO